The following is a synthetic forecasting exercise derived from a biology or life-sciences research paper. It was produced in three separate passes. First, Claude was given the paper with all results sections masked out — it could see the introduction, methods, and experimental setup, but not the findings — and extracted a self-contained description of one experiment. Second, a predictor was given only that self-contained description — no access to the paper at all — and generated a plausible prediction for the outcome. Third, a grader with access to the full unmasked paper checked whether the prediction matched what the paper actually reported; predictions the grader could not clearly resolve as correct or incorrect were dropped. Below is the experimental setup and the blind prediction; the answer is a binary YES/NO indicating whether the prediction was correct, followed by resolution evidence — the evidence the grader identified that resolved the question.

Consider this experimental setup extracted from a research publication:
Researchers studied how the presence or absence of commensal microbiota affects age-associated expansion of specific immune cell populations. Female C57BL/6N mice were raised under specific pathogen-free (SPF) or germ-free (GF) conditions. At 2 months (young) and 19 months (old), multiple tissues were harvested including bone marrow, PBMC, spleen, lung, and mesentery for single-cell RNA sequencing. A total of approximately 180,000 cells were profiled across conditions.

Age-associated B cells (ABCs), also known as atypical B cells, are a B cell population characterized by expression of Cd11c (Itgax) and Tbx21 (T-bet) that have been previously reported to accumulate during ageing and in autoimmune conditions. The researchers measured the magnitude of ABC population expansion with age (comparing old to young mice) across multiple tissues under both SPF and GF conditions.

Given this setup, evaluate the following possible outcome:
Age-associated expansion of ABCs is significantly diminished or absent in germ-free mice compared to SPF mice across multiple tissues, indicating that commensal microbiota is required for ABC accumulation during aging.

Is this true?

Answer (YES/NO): NO